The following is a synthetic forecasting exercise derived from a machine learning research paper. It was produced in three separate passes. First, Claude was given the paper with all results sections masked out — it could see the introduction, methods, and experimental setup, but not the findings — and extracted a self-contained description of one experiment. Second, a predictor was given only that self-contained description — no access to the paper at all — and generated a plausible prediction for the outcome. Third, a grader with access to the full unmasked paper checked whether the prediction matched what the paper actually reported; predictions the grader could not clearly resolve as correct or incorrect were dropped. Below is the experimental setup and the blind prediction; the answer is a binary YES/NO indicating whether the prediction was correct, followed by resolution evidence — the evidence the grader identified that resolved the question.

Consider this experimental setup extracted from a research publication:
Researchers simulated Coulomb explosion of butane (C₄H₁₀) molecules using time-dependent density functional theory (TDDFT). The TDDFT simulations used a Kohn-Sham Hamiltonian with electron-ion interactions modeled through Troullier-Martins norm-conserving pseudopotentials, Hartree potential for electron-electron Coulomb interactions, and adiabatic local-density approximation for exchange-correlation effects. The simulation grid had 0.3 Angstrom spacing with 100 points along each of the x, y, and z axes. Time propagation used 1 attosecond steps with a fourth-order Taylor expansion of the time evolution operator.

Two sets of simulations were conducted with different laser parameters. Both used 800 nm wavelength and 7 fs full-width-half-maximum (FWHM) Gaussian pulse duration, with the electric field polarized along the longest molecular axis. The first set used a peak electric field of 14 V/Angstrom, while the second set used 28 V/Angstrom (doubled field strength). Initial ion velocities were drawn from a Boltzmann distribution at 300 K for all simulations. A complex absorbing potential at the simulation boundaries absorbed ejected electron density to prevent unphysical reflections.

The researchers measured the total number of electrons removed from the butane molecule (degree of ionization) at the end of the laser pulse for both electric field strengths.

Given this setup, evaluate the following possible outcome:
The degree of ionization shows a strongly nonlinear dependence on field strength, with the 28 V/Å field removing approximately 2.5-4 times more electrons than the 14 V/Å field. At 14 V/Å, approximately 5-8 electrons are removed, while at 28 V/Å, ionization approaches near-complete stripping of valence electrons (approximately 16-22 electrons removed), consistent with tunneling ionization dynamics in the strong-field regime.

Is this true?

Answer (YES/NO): NO